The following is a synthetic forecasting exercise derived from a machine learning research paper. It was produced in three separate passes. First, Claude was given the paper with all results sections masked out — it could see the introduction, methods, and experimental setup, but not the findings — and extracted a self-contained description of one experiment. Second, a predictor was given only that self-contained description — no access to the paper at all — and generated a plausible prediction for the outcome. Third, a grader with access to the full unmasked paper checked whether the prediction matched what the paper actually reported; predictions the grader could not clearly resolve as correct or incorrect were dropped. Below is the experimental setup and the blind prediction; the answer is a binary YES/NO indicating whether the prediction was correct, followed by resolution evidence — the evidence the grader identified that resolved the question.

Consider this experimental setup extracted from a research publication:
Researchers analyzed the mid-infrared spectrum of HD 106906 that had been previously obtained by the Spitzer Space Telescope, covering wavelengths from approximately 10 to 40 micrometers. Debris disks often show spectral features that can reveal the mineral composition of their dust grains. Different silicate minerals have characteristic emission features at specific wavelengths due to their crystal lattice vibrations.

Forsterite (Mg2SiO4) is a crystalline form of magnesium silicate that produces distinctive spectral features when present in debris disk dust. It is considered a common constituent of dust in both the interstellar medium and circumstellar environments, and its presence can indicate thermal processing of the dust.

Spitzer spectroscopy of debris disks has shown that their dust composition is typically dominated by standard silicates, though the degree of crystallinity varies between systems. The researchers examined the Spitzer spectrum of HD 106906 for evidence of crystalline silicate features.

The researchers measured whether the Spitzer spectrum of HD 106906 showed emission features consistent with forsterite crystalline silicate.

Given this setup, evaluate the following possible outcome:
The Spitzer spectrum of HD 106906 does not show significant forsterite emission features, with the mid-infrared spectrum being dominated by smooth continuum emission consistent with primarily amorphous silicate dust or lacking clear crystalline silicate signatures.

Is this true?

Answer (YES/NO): NO